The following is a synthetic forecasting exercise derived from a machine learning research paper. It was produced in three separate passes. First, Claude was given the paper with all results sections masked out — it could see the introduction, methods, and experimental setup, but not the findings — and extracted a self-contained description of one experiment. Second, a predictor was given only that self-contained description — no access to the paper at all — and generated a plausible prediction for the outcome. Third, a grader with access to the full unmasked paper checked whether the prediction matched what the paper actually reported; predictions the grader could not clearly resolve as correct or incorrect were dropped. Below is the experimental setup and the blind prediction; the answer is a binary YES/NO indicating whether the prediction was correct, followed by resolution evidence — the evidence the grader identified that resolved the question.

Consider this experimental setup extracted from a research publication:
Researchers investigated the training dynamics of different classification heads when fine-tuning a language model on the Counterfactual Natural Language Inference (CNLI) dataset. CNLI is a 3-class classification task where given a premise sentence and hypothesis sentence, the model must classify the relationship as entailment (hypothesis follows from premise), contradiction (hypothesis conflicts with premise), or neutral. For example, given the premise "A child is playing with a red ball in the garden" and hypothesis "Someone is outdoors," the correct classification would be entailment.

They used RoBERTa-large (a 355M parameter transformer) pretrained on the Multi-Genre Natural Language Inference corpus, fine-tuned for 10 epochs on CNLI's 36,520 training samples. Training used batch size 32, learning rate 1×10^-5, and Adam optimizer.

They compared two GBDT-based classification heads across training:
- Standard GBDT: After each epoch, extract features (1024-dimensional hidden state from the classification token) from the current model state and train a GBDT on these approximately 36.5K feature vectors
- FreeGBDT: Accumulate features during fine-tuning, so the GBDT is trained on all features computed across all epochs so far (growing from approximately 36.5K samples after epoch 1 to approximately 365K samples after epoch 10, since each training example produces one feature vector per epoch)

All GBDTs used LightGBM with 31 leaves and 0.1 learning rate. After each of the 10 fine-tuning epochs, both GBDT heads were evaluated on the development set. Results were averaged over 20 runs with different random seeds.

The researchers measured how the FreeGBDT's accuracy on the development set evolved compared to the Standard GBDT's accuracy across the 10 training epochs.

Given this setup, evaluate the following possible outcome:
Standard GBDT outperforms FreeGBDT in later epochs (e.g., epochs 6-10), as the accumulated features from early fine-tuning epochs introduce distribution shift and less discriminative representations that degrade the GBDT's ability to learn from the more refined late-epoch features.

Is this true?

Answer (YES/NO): NO